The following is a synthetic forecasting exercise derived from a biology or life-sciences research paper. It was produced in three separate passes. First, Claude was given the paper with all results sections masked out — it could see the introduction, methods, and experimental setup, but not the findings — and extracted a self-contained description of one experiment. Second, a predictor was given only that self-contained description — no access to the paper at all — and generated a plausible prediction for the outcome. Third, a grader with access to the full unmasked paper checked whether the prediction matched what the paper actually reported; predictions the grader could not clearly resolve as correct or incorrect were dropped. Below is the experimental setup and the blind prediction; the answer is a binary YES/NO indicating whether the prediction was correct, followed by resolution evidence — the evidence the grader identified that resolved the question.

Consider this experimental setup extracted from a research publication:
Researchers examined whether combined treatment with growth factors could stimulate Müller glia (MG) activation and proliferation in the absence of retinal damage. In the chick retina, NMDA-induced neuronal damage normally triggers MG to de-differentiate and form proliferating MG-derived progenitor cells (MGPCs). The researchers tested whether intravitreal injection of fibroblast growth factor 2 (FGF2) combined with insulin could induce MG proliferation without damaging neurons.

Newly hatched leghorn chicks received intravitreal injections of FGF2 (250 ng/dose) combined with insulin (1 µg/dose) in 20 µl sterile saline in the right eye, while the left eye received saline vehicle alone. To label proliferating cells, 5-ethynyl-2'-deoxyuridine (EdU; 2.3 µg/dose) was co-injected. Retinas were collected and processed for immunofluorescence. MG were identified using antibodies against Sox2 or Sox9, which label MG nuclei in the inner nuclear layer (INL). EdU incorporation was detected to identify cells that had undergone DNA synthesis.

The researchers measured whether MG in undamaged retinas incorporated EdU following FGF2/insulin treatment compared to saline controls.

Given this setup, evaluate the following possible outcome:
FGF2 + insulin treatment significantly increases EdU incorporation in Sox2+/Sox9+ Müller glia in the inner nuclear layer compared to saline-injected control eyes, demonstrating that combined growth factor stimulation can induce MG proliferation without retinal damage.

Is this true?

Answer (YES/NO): YES